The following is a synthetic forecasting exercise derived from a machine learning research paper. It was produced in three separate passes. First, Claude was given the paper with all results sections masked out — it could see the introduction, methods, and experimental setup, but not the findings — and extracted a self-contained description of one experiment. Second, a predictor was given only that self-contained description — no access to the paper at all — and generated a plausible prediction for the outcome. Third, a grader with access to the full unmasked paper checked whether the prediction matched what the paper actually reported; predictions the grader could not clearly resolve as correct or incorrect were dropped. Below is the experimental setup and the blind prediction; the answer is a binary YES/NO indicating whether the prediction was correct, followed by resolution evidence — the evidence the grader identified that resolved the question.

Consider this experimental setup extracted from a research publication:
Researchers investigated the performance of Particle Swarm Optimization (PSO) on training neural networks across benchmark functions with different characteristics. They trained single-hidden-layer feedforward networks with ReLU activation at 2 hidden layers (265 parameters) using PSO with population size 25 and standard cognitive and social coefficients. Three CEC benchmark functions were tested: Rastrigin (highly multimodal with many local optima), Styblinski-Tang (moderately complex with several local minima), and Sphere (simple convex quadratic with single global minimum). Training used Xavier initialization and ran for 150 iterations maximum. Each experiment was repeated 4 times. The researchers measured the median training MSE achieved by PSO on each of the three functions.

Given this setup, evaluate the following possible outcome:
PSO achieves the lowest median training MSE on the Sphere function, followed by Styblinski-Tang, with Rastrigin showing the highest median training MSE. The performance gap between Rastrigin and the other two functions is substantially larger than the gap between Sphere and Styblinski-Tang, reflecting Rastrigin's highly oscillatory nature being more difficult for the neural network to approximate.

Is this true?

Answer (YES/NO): NO